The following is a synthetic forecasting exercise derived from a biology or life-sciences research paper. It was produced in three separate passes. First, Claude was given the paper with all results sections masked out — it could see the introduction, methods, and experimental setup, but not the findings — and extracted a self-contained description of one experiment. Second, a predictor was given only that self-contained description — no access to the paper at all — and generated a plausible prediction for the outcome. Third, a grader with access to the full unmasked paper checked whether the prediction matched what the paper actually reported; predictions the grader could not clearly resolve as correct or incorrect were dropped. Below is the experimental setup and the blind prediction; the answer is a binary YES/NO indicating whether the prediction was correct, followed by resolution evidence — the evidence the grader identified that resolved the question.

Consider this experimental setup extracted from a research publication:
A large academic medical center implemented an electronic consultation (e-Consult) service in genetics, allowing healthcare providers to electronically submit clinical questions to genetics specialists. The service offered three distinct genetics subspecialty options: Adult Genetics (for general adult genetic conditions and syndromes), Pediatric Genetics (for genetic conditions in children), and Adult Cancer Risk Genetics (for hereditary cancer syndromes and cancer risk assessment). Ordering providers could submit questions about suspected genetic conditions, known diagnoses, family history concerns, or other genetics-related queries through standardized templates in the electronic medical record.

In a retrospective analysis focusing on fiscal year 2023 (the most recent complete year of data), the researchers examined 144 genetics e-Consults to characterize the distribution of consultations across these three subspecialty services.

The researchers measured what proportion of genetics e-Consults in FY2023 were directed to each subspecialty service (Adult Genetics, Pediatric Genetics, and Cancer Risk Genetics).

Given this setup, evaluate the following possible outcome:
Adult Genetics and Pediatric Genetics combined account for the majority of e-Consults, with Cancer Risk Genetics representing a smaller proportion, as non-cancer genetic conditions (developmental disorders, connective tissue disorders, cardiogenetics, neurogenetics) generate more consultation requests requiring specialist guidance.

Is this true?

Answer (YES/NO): YES